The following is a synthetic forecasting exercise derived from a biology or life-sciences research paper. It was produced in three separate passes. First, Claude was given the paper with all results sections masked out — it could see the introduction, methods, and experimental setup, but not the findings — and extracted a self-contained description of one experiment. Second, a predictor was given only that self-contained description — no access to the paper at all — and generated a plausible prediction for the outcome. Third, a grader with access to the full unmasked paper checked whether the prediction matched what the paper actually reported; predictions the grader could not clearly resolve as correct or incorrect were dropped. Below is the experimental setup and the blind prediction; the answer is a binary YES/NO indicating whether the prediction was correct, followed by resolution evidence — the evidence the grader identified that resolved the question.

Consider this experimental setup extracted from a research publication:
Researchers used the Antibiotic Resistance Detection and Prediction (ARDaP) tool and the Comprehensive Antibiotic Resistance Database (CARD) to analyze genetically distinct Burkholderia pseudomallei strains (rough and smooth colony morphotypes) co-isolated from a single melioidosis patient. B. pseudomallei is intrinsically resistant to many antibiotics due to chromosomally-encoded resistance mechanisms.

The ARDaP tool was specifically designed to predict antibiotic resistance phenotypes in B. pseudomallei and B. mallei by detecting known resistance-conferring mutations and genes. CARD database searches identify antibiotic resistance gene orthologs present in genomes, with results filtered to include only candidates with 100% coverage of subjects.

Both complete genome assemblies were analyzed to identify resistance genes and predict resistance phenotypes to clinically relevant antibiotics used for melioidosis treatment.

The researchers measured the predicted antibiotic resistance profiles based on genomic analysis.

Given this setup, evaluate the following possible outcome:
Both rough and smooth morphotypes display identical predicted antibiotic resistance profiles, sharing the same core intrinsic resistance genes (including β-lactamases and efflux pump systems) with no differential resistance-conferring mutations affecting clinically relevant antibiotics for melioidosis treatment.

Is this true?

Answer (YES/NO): YES